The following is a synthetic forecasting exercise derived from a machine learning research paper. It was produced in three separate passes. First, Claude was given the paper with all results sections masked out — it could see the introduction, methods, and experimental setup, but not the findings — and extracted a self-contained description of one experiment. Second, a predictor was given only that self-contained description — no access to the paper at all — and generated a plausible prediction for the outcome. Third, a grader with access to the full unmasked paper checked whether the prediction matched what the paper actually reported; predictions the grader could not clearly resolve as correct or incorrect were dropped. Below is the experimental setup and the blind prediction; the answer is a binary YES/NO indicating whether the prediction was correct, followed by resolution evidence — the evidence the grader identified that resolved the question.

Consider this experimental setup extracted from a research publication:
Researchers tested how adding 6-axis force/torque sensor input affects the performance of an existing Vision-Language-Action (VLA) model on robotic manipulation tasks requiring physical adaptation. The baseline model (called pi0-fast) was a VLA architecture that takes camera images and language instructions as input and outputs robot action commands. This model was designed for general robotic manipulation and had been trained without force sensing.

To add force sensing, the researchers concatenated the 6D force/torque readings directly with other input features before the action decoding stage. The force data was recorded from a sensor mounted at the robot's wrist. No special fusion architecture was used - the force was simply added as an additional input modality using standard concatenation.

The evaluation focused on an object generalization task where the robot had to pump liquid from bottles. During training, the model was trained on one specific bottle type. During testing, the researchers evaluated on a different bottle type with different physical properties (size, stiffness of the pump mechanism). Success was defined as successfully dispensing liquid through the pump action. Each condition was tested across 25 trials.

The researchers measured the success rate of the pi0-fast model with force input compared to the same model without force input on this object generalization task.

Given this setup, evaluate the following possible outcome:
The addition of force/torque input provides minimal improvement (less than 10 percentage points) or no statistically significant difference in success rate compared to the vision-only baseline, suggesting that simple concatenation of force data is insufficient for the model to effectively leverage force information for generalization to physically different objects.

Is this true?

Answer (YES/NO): NO